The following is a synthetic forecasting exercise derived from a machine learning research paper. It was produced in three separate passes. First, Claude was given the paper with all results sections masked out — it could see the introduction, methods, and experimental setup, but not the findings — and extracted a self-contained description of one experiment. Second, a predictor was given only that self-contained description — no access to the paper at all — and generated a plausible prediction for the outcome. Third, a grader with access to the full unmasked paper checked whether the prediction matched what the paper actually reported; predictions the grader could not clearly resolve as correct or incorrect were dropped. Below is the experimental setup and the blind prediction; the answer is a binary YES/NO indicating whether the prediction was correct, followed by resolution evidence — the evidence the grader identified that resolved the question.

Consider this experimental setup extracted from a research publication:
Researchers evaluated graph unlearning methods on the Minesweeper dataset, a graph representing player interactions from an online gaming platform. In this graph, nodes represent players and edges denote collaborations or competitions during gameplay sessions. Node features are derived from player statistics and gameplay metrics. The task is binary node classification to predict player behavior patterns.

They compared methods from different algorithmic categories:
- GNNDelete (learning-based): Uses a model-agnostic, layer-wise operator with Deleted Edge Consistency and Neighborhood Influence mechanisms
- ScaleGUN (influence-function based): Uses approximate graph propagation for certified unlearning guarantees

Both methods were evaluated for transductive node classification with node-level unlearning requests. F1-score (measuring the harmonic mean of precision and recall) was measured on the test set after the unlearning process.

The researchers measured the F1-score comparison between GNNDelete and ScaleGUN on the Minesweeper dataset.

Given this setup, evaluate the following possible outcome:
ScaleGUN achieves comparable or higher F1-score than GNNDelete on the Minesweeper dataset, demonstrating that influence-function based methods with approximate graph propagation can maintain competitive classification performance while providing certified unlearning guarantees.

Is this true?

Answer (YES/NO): NO